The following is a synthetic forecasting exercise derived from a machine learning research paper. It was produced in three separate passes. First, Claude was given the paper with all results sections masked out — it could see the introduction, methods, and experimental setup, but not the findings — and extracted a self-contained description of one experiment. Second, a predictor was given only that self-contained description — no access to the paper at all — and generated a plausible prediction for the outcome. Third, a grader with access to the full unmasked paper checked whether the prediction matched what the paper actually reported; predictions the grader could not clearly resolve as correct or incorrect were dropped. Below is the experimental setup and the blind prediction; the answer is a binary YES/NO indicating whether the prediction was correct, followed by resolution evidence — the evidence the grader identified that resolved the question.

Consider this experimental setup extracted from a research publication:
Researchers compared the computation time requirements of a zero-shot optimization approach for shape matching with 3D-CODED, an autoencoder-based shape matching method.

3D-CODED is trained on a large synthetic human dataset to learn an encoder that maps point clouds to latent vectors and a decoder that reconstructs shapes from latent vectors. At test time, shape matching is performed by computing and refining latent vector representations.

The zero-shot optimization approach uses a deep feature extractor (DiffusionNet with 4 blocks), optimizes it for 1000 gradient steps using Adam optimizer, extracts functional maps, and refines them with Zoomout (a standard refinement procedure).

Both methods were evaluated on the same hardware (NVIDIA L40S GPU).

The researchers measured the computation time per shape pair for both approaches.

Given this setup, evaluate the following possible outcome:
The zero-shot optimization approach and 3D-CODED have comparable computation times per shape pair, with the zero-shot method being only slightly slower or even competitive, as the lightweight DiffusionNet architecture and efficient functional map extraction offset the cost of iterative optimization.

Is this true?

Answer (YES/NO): YES